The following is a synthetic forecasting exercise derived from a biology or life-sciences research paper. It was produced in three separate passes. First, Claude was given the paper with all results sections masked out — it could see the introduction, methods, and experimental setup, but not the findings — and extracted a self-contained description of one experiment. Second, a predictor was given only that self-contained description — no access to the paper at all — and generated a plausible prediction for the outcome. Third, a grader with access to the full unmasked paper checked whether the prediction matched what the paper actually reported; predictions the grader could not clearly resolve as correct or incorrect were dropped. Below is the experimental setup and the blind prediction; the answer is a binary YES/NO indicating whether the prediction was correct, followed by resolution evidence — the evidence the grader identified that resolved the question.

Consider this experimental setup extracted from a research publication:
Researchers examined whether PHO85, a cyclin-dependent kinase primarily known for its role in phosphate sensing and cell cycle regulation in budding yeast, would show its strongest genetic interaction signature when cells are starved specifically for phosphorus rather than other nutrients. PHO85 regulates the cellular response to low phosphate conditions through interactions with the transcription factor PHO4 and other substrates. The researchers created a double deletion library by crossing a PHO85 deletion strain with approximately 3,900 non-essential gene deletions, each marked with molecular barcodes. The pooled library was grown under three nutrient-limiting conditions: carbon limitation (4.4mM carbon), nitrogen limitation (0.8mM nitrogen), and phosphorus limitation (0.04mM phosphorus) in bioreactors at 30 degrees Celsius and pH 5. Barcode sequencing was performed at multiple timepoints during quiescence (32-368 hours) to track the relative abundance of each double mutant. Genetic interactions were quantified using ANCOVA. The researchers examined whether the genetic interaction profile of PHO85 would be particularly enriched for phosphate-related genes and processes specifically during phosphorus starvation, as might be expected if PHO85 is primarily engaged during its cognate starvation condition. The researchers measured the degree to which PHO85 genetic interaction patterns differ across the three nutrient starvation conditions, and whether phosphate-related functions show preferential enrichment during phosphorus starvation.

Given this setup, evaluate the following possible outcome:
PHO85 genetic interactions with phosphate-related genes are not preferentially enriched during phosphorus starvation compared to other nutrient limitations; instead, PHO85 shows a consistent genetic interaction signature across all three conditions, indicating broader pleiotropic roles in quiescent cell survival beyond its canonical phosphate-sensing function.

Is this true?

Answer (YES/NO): NO